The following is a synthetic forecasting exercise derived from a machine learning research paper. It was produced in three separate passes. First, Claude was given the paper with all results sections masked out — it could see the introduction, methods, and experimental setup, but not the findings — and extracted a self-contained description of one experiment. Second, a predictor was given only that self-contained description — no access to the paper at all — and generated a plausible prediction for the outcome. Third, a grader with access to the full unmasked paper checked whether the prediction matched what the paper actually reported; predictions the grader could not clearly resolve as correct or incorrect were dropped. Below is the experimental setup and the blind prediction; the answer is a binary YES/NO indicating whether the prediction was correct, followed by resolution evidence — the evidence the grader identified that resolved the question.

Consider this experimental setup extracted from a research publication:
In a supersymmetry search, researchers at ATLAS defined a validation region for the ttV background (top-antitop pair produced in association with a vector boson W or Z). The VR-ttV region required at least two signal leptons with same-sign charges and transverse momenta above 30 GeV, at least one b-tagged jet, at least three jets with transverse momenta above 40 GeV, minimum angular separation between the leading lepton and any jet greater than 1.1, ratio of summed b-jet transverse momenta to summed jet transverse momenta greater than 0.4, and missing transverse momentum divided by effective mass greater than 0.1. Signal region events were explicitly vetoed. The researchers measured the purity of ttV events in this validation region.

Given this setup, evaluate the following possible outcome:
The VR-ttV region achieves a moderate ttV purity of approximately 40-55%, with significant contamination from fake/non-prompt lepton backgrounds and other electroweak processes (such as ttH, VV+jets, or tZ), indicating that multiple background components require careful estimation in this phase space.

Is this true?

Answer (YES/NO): NO